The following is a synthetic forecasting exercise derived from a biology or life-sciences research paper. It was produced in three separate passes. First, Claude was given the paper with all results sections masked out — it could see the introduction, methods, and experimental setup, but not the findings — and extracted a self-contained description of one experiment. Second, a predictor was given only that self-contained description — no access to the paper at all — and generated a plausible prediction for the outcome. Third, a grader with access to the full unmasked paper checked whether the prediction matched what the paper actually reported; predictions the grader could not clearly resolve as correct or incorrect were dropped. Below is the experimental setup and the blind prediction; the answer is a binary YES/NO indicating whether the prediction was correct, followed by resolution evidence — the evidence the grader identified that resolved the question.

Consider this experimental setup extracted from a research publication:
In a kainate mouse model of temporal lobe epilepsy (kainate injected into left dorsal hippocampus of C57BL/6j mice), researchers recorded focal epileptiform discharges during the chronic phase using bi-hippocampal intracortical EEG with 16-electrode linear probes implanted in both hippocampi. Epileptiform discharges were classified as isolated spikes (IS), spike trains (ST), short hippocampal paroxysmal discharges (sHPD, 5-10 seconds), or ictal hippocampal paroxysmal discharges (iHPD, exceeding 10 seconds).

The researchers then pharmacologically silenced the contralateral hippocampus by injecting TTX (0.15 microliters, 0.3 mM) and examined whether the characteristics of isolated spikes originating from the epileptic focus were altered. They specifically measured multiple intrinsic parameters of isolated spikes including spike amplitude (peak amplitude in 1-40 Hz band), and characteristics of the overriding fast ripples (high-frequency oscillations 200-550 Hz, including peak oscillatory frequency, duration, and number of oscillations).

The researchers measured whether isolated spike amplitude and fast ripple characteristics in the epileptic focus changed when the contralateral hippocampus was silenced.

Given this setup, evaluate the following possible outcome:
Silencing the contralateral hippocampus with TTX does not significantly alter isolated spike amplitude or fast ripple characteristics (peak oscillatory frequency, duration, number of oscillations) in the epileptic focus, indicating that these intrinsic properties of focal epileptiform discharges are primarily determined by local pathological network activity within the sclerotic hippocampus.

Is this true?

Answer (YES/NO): YES